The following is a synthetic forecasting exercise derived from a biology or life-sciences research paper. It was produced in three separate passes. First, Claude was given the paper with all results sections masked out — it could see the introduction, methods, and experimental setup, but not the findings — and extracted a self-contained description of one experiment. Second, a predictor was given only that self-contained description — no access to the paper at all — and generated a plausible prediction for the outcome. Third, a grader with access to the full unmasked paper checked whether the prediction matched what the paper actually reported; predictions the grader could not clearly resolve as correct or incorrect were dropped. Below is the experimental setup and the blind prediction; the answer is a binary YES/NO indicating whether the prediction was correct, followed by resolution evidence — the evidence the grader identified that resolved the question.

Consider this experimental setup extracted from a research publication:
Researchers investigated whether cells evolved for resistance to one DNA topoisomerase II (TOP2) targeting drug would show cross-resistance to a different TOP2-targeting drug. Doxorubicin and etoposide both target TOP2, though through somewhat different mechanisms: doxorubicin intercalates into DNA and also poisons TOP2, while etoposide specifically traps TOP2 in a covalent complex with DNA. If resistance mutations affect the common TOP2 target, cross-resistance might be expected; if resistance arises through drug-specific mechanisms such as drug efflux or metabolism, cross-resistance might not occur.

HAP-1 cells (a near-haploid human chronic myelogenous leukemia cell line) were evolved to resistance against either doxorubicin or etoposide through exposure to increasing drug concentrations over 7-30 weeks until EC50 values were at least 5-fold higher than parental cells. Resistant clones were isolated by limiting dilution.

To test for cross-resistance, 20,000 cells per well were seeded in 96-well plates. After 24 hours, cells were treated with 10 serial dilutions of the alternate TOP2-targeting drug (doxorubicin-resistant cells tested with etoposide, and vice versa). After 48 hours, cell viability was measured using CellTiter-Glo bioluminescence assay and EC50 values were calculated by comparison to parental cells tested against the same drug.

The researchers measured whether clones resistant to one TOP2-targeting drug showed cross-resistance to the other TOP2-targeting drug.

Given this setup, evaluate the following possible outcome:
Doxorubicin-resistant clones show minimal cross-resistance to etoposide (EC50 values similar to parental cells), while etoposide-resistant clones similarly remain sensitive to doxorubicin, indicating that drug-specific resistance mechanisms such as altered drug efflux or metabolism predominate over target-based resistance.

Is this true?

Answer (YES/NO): NO